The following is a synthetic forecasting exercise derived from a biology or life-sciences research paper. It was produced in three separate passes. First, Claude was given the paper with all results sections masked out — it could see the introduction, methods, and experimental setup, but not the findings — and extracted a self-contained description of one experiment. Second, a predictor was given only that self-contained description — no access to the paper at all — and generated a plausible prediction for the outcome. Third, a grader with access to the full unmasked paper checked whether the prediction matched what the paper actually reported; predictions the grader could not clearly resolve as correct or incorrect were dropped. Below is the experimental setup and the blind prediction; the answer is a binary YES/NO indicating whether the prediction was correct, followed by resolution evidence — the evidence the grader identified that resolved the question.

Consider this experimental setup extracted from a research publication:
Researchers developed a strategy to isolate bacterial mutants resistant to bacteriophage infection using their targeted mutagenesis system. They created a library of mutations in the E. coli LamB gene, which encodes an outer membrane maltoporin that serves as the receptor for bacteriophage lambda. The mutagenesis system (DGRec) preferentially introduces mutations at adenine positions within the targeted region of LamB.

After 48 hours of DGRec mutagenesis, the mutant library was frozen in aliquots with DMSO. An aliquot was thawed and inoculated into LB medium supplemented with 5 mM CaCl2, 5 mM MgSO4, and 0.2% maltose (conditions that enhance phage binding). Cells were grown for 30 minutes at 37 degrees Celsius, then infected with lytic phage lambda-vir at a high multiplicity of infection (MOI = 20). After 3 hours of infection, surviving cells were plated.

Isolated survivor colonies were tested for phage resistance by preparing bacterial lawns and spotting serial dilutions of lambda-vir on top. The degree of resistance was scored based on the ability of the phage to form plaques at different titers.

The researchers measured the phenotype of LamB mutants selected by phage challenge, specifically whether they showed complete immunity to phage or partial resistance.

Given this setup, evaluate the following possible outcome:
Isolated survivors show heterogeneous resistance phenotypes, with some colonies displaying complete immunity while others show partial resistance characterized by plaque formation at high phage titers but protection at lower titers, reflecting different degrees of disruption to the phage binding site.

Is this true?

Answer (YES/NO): YES